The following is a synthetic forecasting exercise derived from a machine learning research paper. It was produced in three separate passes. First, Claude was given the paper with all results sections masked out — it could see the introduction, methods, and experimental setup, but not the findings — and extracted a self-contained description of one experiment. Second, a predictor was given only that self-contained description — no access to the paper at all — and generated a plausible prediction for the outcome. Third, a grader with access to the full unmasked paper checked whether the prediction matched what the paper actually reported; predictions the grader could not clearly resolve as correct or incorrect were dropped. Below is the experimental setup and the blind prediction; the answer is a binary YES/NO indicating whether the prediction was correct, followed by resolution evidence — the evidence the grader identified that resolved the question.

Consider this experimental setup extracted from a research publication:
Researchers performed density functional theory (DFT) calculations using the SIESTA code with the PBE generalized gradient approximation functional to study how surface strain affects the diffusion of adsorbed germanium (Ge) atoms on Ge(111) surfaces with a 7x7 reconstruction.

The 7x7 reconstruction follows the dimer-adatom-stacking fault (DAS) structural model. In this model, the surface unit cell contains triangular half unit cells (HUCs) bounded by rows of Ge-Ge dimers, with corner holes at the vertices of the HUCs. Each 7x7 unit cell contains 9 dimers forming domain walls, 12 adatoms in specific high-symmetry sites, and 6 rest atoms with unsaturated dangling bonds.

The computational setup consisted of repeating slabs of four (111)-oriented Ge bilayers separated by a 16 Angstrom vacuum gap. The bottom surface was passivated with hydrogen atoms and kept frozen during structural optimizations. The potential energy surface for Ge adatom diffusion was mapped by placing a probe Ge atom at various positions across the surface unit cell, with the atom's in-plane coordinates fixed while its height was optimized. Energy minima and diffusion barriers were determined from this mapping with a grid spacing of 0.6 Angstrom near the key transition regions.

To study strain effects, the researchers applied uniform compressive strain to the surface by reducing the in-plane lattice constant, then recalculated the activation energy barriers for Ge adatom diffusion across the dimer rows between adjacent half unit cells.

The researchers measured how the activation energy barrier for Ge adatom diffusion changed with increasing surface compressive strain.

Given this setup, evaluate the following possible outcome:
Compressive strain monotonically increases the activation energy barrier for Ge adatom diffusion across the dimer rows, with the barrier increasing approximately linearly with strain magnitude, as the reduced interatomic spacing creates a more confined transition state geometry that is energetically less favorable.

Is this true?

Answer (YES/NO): NO